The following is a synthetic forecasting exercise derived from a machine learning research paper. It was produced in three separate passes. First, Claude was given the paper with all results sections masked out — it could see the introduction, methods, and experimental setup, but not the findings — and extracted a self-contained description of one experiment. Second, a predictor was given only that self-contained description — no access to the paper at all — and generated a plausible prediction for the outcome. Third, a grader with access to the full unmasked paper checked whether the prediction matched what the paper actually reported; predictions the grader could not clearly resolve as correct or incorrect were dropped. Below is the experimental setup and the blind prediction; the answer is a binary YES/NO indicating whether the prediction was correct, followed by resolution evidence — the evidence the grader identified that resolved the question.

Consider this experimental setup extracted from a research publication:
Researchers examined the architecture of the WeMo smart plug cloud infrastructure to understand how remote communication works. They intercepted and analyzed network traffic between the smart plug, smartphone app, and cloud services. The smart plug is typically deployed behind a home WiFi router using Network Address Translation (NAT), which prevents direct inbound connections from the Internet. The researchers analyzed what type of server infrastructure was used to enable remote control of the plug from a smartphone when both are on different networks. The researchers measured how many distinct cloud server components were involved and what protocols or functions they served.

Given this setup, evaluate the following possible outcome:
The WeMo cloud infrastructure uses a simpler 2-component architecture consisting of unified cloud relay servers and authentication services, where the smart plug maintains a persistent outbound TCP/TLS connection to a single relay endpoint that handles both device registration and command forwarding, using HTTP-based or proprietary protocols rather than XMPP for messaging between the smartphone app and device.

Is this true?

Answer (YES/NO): NO